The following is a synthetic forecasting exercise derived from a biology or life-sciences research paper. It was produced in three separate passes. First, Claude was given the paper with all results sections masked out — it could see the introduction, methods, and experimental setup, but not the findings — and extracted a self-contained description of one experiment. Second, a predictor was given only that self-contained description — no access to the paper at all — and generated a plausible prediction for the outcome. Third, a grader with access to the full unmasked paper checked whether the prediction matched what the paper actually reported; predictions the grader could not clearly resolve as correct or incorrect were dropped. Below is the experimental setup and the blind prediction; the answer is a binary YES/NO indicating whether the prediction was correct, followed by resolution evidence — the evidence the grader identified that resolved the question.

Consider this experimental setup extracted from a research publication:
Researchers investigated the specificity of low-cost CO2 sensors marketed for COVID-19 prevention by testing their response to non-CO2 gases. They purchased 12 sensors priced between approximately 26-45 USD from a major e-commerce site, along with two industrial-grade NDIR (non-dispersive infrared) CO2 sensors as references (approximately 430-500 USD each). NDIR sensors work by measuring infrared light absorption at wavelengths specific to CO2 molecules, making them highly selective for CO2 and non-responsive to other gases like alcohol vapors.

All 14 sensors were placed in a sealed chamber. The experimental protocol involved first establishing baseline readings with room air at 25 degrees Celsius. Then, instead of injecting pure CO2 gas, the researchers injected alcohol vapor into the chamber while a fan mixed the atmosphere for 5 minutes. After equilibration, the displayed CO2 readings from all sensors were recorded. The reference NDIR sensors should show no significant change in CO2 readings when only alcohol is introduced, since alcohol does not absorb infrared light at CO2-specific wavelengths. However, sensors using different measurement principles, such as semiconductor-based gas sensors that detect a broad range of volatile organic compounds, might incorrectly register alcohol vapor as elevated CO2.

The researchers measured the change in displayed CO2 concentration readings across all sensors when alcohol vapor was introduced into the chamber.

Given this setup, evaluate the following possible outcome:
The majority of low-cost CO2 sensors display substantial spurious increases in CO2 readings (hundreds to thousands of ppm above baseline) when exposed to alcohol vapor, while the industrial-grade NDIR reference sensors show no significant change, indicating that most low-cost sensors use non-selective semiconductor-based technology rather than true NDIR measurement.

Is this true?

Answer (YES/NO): YES